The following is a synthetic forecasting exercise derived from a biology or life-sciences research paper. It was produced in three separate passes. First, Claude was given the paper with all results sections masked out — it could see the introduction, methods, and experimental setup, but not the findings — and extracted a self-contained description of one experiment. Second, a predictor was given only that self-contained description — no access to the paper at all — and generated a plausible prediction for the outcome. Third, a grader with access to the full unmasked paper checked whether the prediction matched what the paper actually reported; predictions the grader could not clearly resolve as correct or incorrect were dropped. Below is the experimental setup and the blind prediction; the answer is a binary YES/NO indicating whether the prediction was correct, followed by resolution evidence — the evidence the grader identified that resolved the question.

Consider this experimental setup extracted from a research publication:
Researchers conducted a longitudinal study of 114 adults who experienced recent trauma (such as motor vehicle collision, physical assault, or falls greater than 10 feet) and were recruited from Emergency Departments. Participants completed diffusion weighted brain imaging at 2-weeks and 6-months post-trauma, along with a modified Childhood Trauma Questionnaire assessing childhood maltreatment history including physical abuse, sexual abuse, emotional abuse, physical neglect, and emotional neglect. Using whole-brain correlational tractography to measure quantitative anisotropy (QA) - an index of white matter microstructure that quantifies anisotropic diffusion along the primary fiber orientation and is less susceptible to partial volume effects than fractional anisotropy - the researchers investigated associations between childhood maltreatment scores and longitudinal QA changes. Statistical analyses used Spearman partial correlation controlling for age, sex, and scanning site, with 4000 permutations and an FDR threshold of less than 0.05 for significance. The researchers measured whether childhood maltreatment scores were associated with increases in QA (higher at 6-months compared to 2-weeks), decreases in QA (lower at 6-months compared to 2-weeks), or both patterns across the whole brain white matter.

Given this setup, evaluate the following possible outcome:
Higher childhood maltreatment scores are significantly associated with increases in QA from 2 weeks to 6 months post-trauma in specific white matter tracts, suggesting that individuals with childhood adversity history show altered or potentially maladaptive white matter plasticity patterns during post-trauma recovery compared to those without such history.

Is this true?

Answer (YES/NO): YES